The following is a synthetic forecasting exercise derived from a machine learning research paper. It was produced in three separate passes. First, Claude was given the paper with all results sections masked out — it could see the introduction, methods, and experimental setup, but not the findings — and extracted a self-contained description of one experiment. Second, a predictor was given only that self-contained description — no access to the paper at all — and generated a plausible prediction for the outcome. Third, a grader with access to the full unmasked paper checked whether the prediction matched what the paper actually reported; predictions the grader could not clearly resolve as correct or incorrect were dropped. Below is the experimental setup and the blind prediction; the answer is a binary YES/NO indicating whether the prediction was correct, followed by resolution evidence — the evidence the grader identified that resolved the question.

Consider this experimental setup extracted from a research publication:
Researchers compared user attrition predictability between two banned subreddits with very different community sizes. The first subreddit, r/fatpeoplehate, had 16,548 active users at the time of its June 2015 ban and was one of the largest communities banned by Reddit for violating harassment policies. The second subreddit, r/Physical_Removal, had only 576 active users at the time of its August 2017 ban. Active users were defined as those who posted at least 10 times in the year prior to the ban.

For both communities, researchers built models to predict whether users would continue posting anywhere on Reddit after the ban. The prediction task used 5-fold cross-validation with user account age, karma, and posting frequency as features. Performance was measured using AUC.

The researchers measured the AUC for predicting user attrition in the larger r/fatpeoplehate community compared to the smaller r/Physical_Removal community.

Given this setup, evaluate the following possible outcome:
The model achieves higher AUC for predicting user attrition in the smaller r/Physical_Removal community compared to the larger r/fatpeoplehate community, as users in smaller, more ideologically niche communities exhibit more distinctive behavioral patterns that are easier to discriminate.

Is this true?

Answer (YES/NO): NO